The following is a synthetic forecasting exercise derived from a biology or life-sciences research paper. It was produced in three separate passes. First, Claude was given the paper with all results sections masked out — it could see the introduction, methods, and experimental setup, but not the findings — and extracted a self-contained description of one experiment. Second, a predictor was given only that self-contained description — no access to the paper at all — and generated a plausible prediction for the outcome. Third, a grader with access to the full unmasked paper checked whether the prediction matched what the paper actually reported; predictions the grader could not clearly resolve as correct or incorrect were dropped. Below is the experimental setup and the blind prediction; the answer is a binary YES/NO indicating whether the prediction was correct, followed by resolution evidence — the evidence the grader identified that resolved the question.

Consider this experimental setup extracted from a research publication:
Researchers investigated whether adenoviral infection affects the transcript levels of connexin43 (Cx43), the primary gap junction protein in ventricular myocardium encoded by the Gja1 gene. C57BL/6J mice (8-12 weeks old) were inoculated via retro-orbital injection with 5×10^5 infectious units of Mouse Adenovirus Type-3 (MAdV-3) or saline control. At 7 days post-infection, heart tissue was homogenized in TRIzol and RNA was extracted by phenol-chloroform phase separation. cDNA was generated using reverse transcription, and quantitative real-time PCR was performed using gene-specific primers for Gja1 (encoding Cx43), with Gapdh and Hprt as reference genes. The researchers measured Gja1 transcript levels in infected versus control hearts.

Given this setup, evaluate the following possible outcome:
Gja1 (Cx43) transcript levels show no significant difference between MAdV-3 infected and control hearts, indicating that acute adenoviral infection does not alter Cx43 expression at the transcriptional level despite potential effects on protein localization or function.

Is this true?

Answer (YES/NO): NO